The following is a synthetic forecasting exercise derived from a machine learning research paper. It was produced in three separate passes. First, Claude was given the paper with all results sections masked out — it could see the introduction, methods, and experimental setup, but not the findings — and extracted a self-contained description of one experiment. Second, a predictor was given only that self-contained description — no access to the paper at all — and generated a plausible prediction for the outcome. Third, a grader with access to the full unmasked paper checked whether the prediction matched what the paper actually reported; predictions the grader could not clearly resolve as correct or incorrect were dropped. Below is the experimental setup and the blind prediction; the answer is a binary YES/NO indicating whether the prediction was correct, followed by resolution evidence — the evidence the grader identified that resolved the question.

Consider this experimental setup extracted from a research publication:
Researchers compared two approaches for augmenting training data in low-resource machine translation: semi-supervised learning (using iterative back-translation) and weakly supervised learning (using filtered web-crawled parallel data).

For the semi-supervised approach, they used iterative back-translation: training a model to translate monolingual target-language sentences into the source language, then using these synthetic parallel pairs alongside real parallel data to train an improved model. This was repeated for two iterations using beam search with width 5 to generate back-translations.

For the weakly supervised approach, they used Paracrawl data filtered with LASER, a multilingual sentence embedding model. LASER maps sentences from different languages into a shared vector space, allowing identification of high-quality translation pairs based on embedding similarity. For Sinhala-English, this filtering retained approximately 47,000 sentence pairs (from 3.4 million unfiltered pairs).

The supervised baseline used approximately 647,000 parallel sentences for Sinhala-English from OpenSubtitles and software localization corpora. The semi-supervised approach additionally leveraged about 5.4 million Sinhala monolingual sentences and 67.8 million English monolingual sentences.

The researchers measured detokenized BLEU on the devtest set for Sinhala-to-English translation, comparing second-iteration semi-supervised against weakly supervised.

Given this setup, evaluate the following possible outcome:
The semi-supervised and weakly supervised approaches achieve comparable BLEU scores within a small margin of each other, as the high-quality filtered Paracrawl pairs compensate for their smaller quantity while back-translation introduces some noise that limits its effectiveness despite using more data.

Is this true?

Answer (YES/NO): NO